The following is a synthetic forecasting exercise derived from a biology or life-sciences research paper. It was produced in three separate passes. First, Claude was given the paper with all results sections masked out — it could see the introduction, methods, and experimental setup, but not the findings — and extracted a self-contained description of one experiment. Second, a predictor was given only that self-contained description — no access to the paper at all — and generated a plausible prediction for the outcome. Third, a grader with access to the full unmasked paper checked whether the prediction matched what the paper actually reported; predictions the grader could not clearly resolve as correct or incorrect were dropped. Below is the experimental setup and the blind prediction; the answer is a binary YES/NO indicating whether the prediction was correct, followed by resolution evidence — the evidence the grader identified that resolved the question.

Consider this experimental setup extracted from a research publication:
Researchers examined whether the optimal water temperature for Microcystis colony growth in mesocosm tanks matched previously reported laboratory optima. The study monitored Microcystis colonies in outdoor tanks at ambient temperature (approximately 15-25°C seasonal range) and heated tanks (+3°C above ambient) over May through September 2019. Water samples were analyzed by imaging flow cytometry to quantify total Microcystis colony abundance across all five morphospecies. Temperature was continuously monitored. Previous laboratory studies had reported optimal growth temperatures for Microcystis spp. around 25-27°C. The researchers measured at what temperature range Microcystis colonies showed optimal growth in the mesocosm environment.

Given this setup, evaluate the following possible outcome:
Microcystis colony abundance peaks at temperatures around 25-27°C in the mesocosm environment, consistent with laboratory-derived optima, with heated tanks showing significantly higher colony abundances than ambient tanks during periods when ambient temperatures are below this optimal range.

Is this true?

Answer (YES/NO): NO